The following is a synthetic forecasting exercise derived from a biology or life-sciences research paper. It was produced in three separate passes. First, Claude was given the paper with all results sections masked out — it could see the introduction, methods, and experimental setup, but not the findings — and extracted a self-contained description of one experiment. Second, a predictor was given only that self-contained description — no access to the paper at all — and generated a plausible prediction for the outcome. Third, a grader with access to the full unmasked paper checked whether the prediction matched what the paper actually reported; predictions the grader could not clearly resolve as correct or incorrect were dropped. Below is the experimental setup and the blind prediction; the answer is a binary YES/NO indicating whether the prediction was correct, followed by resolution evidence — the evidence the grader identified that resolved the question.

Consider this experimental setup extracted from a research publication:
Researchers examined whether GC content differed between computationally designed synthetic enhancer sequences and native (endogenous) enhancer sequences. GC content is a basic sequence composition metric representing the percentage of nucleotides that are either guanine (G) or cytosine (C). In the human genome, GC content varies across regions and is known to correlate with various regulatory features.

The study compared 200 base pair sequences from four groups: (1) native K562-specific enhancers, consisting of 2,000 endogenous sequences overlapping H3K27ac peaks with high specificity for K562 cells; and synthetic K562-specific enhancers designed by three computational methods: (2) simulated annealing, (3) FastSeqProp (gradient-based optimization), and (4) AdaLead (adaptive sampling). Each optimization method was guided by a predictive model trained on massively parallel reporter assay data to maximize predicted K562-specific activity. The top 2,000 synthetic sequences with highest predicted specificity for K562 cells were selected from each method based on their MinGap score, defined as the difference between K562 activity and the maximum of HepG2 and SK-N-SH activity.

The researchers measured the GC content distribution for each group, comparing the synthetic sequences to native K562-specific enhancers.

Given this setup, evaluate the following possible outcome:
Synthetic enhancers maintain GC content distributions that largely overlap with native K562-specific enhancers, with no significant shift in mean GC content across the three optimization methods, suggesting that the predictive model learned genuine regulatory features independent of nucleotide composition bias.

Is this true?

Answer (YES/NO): NO